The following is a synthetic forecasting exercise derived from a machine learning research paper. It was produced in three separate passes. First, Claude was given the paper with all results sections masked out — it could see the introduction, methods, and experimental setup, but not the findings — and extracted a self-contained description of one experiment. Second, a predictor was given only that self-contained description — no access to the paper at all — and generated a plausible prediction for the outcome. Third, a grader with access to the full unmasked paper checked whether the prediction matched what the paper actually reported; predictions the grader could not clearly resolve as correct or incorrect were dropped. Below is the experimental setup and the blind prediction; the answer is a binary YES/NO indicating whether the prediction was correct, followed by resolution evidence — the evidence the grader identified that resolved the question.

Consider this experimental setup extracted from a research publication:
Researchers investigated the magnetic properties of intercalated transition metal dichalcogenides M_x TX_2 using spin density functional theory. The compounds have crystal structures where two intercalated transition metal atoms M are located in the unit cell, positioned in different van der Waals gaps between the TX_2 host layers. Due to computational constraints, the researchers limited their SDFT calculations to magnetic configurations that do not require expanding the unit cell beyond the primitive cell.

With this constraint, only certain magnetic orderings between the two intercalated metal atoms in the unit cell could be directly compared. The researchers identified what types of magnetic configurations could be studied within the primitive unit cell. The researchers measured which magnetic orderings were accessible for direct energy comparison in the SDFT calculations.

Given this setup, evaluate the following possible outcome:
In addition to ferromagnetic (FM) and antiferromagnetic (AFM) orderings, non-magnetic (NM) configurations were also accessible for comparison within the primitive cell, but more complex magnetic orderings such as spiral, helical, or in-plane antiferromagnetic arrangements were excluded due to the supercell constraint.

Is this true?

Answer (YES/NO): NO